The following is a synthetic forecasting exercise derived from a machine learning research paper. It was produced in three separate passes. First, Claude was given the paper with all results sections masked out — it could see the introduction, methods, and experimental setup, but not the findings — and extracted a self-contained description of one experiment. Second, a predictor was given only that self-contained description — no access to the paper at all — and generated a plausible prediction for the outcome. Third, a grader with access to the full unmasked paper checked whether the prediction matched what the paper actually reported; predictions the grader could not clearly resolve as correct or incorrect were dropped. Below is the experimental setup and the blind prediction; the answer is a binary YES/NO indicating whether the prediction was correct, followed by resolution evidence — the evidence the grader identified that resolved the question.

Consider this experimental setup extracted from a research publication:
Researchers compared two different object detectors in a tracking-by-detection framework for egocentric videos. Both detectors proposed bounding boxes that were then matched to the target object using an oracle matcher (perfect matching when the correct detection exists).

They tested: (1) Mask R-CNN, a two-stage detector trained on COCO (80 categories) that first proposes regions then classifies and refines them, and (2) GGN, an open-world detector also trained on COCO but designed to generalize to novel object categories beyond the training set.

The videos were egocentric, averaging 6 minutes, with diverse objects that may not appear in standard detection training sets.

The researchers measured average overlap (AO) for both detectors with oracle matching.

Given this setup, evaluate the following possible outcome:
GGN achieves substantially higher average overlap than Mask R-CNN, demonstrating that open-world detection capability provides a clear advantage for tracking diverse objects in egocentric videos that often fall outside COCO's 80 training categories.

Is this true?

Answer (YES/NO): YES